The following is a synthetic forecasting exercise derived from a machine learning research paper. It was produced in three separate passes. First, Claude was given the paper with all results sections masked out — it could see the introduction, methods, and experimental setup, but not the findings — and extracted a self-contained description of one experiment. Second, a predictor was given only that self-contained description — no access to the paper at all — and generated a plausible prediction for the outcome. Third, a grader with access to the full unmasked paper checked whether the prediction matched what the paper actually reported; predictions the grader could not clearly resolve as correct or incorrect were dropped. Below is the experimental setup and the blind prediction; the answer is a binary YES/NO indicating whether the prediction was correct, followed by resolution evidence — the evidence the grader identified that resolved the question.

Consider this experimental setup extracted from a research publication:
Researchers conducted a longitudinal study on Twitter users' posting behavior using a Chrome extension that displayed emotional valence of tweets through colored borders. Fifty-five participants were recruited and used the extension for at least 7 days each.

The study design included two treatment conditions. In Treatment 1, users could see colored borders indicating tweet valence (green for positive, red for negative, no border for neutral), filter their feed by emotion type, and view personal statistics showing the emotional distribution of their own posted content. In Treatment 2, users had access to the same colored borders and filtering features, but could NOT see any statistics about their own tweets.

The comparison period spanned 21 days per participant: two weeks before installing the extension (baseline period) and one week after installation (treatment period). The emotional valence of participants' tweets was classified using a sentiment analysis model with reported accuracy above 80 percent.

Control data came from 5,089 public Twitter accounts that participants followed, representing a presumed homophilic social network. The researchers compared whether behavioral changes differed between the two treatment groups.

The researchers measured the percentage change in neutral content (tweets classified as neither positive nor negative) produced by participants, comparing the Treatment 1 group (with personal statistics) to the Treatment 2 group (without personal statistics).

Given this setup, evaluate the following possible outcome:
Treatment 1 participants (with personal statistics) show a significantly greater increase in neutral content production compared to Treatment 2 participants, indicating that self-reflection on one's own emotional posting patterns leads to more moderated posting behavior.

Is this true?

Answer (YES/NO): YES